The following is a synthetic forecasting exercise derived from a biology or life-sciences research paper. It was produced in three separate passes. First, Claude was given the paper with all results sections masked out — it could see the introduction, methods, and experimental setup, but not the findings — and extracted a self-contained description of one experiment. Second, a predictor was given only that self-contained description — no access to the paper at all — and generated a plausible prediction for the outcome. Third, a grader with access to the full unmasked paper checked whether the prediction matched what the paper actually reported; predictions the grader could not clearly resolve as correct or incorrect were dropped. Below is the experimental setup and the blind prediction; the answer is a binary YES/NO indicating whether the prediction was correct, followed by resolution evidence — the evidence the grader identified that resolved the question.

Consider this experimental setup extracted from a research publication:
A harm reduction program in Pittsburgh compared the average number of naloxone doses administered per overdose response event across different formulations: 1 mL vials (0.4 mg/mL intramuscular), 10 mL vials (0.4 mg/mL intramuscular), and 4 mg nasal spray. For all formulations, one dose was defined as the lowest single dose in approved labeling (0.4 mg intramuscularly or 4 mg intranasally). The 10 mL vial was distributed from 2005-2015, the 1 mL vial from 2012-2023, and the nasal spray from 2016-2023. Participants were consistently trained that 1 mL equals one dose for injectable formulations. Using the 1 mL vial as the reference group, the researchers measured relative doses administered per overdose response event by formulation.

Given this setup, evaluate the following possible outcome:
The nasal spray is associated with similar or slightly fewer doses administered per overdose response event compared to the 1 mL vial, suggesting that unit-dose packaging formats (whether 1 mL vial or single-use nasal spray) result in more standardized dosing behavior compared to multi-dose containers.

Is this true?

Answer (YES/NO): NO